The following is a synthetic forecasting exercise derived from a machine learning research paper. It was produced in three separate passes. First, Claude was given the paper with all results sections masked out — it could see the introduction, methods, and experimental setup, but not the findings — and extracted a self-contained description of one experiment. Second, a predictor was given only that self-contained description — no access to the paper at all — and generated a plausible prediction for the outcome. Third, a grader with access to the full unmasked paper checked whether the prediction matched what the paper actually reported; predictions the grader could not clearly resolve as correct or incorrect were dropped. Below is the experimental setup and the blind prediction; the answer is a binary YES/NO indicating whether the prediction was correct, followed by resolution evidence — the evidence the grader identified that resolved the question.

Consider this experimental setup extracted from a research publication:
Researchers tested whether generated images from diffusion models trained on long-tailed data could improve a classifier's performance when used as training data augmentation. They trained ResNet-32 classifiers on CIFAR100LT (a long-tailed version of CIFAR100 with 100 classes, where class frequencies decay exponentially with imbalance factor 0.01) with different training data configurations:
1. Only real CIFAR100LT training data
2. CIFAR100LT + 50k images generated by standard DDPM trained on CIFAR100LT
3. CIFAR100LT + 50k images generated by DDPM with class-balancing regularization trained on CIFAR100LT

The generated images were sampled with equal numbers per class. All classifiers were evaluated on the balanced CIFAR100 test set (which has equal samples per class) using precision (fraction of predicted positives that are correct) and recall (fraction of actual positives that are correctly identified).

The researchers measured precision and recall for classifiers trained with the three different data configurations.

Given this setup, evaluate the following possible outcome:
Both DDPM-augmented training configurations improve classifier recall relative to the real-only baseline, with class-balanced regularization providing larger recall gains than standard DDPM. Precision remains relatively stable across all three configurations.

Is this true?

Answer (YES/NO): NO